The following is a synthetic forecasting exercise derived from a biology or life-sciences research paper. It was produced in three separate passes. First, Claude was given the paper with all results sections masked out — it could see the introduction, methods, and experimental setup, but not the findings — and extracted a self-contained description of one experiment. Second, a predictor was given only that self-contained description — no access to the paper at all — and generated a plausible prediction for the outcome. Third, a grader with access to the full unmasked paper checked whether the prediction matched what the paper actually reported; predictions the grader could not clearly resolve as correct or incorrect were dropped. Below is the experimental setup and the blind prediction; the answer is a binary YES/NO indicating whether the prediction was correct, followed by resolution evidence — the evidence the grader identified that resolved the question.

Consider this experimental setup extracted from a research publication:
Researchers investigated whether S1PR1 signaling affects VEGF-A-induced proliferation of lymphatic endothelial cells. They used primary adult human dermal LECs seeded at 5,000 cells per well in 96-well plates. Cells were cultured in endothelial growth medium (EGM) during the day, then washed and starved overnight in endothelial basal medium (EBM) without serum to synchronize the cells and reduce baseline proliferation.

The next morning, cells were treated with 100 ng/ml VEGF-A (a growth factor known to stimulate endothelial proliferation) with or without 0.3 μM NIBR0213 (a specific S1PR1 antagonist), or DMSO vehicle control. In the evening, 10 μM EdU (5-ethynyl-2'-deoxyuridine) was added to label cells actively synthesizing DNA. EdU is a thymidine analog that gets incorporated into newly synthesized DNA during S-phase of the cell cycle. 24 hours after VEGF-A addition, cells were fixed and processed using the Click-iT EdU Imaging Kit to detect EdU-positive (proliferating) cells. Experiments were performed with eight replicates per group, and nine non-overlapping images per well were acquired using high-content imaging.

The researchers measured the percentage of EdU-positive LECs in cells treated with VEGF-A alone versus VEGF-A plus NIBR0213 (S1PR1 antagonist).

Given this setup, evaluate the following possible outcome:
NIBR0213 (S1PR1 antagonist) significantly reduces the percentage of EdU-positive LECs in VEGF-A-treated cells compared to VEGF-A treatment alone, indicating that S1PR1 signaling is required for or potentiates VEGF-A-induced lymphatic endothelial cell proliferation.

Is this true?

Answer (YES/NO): YES